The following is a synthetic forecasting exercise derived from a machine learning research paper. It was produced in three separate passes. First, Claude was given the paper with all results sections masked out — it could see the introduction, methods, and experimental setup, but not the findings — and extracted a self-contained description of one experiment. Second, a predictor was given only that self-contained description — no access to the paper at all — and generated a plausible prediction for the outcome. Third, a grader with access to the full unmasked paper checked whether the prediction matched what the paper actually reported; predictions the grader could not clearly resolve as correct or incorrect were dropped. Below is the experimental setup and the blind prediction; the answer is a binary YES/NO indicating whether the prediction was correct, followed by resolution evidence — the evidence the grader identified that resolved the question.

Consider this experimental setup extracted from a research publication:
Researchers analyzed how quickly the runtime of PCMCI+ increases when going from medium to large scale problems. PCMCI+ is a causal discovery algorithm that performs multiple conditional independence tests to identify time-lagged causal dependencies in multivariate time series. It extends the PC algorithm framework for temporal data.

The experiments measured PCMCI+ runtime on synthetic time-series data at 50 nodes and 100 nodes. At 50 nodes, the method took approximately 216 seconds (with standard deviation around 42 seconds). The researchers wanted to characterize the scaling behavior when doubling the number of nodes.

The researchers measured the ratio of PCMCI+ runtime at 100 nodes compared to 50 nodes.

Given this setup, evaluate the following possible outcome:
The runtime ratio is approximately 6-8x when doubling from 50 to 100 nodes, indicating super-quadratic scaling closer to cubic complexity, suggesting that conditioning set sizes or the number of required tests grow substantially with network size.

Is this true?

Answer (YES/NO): NO